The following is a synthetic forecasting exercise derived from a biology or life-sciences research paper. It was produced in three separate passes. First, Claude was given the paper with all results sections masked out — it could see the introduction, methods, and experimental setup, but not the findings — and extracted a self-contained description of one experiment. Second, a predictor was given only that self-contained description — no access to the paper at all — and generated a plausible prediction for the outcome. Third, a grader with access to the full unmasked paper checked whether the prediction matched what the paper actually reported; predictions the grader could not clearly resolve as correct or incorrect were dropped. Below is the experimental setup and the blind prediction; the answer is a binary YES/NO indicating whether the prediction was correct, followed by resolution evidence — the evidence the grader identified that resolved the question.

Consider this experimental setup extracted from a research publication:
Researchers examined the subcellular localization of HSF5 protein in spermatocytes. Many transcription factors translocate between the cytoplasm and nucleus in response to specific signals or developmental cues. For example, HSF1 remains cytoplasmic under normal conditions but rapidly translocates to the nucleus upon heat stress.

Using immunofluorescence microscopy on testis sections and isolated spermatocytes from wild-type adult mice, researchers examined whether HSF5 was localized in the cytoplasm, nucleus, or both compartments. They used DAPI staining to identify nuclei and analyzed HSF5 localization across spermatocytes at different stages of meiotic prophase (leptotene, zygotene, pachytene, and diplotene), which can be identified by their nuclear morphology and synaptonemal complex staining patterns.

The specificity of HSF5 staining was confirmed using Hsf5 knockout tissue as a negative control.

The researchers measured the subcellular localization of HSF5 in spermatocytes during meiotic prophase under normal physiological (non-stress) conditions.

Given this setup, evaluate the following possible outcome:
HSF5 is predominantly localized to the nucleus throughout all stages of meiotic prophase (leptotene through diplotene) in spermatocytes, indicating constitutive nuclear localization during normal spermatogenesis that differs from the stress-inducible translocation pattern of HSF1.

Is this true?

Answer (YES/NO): NO